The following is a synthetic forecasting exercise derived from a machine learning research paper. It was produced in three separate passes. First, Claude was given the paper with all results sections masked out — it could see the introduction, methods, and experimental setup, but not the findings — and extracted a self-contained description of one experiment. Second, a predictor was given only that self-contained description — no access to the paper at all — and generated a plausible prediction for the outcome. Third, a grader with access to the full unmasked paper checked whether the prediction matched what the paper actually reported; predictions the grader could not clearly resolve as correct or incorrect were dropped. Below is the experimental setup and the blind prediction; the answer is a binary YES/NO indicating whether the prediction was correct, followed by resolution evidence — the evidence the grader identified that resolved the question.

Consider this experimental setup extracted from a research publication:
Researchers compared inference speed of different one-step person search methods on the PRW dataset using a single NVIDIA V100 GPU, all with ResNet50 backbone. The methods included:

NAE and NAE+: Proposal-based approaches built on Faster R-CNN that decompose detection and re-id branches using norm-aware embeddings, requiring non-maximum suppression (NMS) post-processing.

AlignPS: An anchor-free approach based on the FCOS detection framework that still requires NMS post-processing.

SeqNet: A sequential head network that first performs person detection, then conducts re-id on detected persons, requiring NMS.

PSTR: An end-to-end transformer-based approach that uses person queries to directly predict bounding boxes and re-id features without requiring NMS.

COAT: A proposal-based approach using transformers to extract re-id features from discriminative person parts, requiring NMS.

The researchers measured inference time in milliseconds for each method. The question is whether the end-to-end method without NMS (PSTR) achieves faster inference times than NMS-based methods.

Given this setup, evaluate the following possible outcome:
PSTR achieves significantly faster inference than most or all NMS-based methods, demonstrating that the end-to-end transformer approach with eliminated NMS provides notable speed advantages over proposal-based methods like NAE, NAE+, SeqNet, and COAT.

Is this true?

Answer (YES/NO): YES